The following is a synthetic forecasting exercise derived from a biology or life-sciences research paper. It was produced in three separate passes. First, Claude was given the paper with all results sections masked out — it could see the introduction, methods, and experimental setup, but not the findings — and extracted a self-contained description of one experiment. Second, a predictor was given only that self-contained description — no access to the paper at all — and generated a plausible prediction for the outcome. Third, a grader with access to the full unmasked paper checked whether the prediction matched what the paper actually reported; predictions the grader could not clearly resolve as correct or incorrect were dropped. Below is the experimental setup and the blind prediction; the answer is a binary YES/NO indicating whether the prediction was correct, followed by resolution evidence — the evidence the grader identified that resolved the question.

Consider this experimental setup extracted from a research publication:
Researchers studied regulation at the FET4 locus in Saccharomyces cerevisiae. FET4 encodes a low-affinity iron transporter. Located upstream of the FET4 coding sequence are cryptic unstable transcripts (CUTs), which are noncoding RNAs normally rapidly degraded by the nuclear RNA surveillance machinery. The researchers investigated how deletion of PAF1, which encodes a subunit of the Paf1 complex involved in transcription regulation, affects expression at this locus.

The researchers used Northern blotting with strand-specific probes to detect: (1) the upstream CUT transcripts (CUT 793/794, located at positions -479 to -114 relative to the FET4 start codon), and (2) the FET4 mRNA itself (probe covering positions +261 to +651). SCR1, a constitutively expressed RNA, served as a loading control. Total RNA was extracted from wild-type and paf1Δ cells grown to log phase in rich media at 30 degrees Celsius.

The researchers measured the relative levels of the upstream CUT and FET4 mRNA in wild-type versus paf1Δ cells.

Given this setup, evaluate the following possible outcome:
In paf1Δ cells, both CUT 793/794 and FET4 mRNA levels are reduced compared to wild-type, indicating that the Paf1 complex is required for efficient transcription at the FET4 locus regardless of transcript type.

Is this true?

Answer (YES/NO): YES